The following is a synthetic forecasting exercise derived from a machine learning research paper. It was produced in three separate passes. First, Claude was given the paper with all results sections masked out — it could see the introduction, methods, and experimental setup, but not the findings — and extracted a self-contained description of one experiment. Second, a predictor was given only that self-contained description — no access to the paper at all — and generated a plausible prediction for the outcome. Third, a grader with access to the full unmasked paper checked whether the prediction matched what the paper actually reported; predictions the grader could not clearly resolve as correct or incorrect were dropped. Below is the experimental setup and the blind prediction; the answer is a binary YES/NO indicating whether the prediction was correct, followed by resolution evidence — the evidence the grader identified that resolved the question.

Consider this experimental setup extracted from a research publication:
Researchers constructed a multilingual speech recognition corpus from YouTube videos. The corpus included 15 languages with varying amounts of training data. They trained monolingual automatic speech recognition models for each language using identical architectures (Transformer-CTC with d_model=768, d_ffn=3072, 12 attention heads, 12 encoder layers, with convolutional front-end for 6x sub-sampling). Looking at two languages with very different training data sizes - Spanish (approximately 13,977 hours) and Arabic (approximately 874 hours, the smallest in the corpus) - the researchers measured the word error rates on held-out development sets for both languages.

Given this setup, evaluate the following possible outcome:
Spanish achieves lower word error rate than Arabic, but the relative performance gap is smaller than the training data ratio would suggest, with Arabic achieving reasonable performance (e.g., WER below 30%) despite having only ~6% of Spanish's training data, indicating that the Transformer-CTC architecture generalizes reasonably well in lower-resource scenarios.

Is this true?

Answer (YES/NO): YES